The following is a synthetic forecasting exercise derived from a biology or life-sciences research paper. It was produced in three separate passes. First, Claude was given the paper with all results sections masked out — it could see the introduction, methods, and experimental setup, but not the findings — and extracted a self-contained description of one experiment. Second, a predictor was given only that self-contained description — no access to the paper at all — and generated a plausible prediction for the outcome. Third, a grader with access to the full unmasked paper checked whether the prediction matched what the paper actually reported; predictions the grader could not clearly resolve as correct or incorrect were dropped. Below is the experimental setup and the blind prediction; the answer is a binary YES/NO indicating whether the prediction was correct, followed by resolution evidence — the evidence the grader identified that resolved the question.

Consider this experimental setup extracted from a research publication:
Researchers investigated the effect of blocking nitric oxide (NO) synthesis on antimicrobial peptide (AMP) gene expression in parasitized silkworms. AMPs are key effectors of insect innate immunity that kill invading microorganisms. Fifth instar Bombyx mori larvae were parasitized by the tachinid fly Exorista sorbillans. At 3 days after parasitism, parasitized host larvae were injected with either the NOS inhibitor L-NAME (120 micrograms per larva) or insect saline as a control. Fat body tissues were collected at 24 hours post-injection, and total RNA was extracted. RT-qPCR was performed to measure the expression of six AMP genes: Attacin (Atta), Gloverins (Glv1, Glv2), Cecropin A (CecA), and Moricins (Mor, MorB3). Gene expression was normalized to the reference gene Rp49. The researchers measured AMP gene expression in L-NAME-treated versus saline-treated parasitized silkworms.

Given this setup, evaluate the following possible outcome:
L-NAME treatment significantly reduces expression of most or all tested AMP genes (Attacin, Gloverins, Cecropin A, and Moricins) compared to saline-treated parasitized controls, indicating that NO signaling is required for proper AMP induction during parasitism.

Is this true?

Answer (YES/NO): YES